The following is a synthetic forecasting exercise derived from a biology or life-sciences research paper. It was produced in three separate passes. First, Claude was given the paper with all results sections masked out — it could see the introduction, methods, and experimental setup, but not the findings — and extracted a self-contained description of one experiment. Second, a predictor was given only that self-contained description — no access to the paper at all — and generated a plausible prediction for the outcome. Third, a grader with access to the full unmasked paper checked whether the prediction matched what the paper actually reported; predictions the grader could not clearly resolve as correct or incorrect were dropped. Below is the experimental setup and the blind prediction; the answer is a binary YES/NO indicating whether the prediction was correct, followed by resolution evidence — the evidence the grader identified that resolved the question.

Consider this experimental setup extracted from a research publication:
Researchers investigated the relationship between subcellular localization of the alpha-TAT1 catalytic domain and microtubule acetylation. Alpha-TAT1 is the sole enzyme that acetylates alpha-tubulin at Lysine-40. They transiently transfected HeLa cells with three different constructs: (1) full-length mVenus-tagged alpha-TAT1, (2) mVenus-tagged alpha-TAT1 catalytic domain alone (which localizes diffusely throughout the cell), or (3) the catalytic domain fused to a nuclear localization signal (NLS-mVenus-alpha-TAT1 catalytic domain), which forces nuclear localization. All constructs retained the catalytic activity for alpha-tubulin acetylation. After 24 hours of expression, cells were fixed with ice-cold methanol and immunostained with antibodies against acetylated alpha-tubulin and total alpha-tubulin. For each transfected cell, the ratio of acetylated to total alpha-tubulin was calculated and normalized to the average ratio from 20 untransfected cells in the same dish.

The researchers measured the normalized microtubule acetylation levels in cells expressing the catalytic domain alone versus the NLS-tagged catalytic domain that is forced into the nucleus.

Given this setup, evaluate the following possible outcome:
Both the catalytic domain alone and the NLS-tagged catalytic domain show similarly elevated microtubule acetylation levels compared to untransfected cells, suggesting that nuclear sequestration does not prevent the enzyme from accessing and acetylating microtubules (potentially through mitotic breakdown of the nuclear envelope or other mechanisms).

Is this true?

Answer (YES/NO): NO